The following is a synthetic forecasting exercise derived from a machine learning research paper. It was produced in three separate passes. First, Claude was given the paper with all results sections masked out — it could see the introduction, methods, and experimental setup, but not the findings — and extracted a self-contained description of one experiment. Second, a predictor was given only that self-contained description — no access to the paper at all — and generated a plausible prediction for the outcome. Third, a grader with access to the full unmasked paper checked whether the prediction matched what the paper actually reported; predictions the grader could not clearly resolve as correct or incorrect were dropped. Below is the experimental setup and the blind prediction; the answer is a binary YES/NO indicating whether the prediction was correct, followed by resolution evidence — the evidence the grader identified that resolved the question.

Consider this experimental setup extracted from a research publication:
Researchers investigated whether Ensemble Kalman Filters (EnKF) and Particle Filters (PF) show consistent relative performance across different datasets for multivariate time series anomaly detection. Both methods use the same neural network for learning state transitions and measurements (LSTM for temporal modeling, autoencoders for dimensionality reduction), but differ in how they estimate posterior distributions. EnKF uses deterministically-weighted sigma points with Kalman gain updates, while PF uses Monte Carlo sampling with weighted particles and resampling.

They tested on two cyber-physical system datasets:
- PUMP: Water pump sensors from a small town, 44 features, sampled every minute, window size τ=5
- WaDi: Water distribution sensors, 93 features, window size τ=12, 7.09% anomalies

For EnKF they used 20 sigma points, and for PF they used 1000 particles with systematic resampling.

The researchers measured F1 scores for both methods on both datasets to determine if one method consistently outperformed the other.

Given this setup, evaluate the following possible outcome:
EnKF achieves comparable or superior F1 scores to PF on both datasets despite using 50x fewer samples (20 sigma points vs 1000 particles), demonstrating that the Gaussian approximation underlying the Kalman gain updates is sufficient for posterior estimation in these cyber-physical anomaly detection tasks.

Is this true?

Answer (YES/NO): NO